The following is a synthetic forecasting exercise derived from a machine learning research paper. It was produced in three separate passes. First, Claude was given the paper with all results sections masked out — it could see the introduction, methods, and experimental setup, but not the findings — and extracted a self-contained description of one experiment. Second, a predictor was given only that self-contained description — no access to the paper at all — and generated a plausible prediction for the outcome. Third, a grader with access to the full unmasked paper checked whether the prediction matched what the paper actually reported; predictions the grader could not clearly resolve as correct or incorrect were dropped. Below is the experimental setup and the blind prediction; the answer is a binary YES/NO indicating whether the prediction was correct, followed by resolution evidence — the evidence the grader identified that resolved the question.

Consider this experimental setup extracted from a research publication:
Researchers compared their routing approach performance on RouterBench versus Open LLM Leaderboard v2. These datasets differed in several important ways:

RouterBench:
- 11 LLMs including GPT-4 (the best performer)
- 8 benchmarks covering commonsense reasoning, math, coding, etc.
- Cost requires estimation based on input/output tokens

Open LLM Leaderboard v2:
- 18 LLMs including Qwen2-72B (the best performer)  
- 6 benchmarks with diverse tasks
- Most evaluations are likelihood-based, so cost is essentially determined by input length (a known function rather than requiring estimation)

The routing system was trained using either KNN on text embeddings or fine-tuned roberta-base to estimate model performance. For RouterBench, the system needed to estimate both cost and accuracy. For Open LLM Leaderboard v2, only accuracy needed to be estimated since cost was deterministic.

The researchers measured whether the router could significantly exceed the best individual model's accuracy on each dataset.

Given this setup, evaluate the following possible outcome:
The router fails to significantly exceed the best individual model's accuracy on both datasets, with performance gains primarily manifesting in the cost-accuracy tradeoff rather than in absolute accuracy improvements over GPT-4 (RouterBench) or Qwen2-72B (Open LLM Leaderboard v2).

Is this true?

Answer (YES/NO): NO